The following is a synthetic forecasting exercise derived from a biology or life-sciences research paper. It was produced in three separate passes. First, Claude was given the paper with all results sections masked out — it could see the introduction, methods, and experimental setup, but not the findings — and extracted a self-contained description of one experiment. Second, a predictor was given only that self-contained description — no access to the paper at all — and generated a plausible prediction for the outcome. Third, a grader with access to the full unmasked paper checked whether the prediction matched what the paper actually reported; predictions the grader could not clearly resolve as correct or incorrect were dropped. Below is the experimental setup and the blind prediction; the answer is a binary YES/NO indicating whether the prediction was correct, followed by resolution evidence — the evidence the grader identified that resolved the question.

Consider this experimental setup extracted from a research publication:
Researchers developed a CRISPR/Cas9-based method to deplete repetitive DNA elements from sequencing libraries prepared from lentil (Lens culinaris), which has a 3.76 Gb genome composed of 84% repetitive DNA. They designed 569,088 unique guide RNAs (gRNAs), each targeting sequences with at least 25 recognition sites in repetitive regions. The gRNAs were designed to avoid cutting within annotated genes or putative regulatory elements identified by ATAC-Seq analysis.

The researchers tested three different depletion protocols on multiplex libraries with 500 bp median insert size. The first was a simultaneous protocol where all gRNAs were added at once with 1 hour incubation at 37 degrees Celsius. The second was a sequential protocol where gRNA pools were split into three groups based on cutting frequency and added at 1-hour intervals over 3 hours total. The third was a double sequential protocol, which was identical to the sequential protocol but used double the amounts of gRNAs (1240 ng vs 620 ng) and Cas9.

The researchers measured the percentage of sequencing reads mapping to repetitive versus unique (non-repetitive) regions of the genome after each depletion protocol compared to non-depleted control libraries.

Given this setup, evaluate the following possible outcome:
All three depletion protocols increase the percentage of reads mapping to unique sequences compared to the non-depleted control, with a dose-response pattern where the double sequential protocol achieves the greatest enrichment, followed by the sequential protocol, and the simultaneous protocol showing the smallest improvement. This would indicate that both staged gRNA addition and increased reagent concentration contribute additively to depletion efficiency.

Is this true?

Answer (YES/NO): YES